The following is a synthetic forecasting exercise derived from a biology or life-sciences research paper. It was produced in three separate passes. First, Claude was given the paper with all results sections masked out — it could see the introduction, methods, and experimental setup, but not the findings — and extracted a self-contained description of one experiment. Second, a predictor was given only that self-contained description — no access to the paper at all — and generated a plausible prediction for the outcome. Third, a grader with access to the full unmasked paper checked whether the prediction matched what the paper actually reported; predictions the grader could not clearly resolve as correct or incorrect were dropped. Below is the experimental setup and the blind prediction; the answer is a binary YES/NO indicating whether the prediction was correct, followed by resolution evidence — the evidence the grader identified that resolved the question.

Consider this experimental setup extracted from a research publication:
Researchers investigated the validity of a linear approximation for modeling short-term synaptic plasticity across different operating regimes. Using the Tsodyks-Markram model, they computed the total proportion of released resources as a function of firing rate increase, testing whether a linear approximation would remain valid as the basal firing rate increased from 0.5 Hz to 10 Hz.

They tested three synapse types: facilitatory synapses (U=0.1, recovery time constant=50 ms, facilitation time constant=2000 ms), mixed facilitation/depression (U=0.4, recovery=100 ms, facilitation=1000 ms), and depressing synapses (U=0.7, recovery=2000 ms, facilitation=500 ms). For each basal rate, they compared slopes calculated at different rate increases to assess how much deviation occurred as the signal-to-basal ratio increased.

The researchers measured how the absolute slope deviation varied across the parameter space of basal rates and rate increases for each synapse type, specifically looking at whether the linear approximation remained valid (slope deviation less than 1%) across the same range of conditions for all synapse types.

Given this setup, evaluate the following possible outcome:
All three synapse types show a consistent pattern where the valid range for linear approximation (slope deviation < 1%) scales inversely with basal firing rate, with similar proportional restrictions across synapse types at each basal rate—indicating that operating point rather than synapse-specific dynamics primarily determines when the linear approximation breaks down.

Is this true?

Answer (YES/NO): NO